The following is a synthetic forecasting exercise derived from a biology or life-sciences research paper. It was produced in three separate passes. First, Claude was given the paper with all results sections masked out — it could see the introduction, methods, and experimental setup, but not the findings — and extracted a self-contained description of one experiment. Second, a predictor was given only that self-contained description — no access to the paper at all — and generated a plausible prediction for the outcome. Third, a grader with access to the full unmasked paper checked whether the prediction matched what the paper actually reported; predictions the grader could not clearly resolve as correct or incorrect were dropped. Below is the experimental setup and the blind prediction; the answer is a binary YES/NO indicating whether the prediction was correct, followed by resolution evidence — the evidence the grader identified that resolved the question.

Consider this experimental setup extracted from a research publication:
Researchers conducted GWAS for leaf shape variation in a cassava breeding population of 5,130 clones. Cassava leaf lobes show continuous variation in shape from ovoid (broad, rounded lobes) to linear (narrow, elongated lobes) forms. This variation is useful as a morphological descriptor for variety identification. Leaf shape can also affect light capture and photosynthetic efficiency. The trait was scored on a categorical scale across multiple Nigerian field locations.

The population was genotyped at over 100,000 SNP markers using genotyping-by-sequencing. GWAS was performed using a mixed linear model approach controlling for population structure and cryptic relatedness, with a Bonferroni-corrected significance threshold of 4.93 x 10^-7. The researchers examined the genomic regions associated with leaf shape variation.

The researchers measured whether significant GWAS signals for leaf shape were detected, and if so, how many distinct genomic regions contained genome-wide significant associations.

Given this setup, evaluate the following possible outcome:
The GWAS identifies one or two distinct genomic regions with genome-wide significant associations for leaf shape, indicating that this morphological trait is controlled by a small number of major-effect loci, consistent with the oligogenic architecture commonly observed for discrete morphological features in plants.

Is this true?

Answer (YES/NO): YES